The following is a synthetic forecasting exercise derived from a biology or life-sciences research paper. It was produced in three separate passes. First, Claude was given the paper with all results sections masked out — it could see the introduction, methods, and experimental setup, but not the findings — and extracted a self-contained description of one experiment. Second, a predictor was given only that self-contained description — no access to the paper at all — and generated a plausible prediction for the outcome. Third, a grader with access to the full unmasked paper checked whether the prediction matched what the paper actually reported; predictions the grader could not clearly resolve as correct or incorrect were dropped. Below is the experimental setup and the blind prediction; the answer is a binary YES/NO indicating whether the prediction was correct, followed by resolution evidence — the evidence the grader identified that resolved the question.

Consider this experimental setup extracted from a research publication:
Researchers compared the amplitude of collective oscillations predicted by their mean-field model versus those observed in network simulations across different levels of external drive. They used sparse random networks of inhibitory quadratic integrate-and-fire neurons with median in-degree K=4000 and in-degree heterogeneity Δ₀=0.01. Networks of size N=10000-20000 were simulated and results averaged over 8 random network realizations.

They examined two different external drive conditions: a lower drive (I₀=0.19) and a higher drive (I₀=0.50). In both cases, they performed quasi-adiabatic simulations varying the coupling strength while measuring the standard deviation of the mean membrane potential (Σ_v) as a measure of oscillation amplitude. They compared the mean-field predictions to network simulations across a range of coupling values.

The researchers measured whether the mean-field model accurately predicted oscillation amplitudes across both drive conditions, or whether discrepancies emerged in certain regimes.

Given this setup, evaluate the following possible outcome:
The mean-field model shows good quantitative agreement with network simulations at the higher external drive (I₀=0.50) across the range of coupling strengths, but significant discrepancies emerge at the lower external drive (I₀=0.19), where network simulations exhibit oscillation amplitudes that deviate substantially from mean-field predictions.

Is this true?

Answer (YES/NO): NO